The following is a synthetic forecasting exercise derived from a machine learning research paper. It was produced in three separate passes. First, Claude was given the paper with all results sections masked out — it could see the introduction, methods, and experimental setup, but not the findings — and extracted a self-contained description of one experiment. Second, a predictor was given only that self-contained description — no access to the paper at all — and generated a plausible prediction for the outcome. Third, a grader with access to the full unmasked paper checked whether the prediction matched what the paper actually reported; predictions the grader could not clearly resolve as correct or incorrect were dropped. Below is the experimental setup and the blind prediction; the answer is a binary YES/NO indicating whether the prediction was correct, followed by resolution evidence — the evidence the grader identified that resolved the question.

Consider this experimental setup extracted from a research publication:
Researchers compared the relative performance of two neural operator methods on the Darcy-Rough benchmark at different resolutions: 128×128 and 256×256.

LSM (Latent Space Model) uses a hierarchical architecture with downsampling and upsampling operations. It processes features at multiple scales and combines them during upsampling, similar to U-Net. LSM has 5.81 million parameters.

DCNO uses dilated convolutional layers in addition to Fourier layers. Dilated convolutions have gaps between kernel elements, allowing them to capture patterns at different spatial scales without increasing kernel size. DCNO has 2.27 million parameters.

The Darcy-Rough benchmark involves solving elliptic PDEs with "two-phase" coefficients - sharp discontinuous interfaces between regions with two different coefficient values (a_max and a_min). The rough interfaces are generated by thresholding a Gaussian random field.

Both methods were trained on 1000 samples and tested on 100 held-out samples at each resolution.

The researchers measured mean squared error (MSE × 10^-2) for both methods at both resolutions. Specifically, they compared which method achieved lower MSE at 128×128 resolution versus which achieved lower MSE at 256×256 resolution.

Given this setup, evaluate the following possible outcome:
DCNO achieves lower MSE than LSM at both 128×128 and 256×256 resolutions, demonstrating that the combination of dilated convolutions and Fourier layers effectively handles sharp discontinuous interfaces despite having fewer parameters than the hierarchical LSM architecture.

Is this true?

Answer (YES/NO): NO